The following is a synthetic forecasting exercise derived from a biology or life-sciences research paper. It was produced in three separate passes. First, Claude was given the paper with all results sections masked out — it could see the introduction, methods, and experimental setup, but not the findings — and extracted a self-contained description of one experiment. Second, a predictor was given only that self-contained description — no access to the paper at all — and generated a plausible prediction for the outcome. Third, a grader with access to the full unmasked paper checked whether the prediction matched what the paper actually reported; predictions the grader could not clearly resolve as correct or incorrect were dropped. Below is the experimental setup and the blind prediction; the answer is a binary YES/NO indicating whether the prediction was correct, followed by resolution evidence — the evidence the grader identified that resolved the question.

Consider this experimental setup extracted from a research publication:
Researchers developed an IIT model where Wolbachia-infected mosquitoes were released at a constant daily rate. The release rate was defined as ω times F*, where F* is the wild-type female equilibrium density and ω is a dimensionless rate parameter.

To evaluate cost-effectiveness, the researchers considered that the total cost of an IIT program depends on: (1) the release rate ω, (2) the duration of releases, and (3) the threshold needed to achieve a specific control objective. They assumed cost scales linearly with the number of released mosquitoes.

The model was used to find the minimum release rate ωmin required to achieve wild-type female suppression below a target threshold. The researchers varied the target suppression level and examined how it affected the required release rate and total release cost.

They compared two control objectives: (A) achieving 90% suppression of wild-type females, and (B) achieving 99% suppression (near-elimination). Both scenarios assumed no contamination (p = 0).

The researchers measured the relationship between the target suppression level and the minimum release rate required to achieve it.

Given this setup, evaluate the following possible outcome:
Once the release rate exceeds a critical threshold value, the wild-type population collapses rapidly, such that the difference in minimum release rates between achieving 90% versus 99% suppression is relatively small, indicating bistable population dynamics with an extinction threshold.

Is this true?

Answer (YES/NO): YES